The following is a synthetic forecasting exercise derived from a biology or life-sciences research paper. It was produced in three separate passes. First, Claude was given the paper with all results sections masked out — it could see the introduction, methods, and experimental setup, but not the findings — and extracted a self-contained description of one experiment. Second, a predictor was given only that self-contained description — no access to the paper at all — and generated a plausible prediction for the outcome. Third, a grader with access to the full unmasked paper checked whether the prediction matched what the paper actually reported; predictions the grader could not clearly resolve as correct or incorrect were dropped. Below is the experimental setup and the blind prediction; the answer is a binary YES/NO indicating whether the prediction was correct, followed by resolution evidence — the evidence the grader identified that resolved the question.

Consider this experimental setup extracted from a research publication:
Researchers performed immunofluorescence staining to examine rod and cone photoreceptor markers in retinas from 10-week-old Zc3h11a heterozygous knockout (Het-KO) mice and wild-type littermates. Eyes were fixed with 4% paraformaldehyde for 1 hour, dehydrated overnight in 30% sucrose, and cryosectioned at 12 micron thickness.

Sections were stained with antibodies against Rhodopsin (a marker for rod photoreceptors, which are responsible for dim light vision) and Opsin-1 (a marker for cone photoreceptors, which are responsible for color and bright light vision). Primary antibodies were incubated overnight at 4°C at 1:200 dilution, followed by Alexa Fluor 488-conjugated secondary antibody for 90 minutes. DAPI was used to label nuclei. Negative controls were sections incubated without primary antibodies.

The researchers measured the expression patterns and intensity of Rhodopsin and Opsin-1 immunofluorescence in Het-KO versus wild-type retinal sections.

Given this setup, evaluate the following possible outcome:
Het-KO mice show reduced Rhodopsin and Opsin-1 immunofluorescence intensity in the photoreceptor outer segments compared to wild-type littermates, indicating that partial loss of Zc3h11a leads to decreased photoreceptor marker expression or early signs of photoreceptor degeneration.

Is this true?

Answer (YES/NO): NO